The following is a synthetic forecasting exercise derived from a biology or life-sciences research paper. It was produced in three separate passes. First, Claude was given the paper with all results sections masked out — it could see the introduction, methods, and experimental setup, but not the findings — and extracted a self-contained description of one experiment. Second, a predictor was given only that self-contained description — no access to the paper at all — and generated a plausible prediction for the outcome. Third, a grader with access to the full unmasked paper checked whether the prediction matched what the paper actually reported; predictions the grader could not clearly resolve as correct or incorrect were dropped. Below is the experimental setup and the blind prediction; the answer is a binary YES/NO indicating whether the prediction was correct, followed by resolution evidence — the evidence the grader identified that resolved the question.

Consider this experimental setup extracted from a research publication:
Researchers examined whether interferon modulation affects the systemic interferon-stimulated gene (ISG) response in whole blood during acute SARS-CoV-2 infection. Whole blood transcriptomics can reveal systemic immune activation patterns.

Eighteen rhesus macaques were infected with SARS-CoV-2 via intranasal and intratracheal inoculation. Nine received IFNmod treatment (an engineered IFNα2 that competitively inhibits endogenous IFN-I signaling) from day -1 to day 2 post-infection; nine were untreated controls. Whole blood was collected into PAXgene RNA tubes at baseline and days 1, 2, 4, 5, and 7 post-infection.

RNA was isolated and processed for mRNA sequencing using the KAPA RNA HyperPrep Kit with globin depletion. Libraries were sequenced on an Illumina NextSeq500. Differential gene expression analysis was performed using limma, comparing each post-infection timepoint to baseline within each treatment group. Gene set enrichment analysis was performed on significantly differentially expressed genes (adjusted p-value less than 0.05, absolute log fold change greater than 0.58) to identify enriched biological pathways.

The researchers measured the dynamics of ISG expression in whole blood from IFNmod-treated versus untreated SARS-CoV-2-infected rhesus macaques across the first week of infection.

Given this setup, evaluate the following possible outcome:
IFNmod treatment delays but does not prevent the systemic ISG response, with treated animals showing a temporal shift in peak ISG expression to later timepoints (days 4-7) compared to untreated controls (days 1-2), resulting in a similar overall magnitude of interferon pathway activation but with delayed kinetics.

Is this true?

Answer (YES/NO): NO